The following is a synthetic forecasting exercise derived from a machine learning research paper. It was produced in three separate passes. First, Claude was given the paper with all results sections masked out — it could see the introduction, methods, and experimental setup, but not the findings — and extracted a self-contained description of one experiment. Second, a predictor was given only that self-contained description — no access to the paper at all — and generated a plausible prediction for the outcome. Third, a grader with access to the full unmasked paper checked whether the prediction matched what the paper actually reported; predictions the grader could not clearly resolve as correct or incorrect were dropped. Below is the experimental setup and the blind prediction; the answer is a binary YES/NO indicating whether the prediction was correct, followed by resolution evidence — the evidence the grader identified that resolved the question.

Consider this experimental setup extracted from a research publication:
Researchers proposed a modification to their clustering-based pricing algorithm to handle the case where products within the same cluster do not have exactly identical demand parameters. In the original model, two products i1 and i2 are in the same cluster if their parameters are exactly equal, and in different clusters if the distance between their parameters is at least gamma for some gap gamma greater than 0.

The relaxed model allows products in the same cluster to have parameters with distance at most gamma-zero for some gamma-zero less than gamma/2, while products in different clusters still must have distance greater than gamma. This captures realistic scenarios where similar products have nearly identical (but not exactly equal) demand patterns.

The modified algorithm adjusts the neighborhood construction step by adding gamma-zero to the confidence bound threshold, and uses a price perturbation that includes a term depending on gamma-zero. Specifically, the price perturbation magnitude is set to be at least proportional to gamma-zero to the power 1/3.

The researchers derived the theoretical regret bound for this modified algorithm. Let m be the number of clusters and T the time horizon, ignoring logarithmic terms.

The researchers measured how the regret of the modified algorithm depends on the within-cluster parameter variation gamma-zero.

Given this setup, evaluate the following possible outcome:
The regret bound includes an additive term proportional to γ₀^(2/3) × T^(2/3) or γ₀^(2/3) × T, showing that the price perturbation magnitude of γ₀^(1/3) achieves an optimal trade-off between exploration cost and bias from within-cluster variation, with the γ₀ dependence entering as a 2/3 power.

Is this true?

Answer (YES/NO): YES